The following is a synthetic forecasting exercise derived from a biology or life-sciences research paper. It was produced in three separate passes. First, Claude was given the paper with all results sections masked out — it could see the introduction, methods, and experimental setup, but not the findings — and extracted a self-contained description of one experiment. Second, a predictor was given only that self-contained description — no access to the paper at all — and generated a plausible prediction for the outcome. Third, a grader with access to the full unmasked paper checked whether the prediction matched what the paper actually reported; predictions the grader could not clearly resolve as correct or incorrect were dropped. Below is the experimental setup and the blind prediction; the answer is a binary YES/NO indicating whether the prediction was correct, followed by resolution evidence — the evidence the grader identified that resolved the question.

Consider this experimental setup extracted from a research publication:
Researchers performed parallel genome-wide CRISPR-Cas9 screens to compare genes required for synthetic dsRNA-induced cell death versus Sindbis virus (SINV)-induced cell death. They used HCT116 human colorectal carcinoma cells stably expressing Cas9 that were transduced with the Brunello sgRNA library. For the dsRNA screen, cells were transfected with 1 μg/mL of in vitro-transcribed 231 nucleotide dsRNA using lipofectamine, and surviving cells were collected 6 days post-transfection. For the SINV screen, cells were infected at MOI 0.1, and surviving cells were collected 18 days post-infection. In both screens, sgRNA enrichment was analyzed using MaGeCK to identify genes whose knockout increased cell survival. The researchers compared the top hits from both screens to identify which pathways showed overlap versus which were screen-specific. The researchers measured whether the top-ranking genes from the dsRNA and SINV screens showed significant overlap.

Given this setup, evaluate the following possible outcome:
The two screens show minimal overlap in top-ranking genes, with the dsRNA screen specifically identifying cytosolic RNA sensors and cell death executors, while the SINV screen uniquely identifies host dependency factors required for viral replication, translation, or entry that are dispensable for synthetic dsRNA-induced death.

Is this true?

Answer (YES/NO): NO